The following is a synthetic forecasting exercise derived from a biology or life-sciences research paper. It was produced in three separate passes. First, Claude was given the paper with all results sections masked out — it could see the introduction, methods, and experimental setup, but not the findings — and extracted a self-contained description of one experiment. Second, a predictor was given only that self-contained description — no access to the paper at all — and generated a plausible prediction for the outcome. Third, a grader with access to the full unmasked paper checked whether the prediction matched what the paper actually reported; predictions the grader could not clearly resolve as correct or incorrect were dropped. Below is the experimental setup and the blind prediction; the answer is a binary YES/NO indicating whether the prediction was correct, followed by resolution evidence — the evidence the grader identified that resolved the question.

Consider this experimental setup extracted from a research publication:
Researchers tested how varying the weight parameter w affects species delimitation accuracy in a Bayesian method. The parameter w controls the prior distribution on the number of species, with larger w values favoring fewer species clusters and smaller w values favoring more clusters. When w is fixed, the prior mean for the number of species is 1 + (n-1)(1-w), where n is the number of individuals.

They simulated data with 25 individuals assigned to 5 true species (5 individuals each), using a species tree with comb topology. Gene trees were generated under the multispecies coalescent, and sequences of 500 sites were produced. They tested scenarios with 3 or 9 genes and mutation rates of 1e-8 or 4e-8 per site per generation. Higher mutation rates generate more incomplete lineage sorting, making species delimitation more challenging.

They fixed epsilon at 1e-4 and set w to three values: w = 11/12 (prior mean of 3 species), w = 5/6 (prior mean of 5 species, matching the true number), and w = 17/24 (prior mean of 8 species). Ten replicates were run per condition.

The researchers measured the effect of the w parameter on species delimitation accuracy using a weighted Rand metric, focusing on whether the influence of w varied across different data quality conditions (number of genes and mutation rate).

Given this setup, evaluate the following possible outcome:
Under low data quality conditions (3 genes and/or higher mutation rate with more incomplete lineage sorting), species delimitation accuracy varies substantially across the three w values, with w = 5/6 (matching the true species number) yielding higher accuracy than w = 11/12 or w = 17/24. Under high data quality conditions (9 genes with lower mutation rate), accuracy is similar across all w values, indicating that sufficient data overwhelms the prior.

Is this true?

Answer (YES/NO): NO